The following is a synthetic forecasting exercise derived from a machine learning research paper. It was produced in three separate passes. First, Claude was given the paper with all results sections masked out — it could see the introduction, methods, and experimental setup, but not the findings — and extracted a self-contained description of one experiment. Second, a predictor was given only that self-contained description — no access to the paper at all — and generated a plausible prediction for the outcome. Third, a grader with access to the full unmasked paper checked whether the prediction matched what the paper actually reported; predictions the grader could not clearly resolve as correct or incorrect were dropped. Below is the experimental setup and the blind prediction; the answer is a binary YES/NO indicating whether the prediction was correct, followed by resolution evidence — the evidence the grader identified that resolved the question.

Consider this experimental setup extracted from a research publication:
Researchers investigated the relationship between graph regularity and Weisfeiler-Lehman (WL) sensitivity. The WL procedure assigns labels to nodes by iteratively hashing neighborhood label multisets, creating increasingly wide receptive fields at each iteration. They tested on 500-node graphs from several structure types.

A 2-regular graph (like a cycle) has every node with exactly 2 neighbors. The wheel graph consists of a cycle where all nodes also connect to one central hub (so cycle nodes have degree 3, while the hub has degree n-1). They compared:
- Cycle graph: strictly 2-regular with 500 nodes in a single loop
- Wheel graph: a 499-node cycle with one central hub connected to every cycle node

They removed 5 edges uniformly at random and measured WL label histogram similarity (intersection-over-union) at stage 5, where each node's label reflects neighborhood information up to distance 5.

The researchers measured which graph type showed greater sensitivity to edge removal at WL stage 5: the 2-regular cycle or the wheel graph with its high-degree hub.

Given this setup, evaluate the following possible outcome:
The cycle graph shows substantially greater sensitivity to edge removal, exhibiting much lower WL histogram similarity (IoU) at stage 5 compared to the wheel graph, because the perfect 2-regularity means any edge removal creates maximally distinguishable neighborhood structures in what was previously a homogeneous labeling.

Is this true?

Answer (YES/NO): NO